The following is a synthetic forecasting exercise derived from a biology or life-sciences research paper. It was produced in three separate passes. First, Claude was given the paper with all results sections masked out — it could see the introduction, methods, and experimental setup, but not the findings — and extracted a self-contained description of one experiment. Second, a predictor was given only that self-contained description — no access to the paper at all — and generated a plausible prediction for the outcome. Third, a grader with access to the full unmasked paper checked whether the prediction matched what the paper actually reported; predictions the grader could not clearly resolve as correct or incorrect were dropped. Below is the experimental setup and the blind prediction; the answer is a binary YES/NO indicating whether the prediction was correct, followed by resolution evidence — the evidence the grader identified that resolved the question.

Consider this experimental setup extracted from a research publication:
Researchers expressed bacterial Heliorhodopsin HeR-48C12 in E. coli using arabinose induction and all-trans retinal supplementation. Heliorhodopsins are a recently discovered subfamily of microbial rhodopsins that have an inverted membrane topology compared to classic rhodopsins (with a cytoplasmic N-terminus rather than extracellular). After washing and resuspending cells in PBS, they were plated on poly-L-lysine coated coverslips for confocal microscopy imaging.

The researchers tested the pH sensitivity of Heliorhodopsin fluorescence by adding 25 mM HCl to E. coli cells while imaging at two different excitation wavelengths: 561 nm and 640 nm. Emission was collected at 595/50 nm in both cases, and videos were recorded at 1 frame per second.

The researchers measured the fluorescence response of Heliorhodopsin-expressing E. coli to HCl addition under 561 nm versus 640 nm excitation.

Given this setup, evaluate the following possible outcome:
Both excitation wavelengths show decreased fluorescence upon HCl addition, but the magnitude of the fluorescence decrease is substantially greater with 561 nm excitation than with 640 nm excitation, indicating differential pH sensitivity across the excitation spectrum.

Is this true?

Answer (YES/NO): NO